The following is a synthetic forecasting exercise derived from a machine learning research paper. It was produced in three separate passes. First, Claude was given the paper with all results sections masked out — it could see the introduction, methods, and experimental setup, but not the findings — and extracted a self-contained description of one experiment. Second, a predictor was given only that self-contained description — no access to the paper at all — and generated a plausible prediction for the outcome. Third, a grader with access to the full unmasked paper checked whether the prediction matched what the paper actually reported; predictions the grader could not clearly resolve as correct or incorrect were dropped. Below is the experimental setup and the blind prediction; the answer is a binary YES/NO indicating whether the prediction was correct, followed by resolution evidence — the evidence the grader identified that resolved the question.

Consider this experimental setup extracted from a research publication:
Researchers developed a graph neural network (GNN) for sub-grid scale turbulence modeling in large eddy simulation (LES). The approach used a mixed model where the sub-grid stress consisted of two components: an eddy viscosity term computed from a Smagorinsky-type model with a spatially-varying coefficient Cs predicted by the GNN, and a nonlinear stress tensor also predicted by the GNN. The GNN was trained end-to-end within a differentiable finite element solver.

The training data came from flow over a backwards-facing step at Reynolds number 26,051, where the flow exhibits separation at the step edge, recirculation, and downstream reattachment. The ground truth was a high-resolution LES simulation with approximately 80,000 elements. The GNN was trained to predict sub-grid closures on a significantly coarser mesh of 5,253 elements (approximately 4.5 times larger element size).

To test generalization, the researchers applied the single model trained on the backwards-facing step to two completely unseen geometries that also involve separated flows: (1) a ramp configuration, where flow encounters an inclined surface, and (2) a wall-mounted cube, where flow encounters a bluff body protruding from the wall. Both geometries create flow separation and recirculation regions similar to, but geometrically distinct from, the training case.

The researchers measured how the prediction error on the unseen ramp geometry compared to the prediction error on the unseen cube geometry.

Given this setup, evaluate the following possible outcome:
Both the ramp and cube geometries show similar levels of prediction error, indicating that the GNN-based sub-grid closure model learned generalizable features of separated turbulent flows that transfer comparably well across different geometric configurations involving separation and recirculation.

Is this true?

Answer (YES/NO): NO